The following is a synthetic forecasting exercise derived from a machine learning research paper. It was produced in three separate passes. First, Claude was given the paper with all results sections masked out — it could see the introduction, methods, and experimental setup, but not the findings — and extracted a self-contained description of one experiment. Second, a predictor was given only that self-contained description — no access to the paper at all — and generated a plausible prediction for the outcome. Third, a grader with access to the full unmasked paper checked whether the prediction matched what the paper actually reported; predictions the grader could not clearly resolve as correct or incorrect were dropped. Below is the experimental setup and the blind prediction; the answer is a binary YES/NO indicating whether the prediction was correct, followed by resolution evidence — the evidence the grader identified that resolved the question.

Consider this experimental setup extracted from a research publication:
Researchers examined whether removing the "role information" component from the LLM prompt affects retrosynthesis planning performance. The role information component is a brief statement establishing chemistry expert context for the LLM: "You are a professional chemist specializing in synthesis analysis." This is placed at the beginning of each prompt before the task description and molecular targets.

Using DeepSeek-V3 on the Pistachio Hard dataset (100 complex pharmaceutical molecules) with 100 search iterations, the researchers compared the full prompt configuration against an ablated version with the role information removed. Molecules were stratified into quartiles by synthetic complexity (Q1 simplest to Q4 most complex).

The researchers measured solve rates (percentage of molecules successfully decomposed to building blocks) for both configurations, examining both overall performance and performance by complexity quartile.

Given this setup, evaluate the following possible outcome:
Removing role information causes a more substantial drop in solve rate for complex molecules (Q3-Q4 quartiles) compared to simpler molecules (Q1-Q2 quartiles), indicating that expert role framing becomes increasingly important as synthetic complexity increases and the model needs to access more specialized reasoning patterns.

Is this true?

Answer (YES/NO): NO